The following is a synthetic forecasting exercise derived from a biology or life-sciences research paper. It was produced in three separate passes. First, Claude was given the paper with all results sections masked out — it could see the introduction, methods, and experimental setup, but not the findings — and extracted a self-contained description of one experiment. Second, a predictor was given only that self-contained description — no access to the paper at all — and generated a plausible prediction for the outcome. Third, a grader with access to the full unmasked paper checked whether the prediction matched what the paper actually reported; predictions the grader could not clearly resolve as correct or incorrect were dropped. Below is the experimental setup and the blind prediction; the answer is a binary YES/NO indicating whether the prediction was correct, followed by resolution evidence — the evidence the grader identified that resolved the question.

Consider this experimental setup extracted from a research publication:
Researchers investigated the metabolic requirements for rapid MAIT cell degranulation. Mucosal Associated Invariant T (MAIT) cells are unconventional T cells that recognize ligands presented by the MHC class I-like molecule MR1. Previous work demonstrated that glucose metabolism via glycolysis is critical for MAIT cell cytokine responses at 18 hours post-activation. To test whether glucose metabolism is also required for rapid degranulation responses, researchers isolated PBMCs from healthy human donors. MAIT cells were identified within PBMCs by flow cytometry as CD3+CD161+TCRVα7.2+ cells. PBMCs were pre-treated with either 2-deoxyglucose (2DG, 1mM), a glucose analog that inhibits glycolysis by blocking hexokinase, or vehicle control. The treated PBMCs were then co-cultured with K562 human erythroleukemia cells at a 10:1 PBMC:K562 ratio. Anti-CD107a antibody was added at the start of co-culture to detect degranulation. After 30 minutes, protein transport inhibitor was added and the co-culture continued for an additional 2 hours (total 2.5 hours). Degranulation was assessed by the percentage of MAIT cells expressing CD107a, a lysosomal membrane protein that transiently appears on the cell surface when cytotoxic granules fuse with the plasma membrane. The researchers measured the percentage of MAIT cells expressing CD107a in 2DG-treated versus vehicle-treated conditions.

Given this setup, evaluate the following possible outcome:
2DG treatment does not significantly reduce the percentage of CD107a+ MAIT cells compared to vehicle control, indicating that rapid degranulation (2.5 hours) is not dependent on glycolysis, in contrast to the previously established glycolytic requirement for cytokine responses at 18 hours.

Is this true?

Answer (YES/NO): YES